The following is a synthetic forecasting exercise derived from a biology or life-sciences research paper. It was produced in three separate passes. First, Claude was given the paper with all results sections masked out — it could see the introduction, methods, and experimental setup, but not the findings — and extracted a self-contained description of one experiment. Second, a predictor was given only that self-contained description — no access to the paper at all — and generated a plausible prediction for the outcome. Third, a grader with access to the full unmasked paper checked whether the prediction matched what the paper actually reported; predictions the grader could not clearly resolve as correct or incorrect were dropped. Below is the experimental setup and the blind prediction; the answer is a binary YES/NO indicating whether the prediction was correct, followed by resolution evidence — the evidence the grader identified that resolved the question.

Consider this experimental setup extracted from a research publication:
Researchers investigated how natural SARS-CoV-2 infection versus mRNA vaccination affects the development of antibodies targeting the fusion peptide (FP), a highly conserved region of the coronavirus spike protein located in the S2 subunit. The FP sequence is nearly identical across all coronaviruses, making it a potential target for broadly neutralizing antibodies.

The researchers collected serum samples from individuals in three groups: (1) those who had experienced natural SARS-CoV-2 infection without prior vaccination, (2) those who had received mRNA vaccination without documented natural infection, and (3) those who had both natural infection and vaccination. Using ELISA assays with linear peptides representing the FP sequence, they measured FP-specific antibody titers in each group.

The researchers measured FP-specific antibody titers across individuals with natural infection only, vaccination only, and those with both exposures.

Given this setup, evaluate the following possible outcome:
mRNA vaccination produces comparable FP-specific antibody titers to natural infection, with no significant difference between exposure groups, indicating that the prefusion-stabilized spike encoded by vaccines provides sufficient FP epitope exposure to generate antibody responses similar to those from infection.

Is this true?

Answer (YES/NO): NO